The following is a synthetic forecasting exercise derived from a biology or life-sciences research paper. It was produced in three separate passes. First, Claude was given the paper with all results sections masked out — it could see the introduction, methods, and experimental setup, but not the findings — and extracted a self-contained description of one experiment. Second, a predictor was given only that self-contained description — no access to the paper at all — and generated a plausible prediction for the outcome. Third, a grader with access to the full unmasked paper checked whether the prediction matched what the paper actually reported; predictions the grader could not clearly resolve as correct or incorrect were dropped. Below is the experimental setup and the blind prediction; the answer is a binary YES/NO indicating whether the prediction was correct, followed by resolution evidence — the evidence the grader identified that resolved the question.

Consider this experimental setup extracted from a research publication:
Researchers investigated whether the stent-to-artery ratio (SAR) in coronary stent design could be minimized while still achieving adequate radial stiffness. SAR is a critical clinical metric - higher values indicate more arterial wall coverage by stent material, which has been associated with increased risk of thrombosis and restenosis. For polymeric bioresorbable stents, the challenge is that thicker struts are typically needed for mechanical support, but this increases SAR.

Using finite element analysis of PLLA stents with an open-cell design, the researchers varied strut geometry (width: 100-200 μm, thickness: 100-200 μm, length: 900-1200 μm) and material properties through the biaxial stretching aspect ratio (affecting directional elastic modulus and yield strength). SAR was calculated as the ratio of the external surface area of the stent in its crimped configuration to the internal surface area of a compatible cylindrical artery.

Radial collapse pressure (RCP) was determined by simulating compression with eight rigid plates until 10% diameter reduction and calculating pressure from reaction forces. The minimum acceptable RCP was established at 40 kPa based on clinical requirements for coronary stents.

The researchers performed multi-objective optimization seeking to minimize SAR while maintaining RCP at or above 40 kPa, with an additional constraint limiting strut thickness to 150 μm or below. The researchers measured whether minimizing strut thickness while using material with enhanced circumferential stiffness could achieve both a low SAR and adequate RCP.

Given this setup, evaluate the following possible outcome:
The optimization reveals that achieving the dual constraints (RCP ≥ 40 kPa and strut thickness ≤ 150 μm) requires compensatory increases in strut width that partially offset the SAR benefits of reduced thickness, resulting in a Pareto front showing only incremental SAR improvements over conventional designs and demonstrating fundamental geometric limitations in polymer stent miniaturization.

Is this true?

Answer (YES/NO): NO